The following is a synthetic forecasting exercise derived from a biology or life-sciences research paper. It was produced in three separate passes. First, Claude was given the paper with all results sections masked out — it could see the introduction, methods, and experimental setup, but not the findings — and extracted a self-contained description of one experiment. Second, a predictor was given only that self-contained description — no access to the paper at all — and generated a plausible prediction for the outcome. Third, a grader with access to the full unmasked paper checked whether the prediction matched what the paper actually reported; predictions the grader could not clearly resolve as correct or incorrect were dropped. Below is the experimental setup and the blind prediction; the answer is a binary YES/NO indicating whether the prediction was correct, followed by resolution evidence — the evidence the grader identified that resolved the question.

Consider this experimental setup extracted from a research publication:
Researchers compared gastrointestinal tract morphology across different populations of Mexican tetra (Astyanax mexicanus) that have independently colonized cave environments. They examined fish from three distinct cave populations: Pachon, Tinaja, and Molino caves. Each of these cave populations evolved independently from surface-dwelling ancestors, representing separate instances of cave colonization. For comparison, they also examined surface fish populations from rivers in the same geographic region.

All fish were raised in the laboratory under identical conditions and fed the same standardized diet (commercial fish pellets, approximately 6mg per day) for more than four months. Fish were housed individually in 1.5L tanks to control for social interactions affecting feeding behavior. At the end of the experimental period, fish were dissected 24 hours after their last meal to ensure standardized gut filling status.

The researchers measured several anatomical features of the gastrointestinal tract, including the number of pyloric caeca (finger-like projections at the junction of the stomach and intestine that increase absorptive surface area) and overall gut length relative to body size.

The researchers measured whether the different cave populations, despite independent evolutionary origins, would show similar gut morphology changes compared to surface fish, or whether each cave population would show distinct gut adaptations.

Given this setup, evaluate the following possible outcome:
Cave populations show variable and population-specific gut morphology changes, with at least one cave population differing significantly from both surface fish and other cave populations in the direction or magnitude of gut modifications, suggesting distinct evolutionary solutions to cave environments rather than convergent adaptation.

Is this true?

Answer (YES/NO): YES